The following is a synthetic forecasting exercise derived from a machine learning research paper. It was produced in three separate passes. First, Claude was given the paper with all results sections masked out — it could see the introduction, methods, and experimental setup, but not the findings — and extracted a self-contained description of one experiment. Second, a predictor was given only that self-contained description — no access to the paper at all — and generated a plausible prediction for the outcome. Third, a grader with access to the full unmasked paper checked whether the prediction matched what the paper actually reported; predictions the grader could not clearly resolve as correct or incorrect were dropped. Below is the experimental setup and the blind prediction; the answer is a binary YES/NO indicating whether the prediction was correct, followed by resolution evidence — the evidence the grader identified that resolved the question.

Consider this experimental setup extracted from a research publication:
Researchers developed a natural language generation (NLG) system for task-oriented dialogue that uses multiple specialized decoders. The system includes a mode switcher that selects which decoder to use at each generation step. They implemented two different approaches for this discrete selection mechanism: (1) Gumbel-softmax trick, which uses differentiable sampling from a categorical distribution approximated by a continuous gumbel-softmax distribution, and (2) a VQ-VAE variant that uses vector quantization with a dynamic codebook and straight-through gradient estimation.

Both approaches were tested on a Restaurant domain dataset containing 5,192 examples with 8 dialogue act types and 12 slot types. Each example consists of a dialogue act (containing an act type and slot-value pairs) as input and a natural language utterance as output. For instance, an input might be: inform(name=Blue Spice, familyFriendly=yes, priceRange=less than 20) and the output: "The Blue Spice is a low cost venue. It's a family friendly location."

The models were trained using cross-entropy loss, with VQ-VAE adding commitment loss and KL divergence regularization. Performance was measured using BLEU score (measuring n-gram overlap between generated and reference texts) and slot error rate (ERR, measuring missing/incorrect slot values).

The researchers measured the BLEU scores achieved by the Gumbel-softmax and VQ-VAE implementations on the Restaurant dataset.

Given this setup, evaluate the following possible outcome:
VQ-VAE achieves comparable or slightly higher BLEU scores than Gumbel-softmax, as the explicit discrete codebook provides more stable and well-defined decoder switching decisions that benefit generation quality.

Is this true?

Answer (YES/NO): YES